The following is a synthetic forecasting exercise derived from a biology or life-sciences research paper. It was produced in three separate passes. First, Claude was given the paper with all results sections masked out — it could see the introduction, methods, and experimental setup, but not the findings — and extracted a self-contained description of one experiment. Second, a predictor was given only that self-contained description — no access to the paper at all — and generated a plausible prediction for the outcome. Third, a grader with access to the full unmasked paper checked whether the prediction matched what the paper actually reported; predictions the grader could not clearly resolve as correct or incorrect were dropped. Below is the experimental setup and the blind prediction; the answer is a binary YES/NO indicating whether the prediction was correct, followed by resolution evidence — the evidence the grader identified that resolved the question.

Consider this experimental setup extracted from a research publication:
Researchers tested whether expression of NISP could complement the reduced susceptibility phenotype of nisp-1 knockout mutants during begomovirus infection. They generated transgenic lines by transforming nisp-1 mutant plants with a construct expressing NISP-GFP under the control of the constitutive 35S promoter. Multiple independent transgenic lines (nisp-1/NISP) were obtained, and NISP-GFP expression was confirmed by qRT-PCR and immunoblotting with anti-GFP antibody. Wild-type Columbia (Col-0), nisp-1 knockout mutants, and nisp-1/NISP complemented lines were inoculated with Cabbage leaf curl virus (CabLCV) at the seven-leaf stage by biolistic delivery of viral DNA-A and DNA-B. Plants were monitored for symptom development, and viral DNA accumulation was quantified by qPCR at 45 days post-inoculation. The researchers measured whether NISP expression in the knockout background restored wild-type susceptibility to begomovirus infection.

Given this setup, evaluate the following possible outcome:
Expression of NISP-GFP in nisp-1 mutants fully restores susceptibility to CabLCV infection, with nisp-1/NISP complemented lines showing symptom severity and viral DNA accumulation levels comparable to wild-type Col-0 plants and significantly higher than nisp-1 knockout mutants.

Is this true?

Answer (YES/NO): YES